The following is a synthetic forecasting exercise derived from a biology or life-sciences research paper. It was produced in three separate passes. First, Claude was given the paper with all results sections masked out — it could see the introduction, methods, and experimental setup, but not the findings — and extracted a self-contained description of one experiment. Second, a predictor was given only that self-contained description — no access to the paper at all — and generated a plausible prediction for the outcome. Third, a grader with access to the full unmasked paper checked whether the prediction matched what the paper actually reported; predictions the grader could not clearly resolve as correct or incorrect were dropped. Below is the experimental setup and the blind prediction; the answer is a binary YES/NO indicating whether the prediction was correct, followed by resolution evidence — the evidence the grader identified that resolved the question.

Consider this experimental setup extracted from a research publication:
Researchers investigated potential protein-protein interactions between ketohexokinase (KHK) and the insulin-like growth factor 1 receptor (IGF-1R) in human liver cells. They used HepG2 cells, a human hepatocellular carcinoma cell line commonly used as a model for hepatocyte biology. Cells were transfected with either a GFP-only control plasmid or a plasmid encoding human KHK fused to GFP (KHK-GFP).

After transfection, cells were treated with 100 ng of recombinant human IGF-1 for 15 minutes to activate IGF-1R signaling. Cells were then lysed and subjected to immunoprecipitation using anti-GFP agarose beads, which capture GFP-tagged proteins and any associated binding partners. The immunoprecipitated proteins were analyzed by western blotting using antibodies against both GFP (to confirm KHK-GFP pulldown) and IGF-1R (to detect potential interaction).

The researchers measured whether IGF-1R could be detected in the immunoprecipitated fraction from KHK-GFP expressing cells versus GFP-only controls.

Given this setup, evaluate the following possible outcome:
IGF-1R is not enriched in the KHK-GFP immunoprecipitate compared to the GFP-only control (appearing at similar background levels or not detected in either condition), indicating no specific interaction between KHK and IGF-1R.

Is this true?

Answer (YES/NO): NO